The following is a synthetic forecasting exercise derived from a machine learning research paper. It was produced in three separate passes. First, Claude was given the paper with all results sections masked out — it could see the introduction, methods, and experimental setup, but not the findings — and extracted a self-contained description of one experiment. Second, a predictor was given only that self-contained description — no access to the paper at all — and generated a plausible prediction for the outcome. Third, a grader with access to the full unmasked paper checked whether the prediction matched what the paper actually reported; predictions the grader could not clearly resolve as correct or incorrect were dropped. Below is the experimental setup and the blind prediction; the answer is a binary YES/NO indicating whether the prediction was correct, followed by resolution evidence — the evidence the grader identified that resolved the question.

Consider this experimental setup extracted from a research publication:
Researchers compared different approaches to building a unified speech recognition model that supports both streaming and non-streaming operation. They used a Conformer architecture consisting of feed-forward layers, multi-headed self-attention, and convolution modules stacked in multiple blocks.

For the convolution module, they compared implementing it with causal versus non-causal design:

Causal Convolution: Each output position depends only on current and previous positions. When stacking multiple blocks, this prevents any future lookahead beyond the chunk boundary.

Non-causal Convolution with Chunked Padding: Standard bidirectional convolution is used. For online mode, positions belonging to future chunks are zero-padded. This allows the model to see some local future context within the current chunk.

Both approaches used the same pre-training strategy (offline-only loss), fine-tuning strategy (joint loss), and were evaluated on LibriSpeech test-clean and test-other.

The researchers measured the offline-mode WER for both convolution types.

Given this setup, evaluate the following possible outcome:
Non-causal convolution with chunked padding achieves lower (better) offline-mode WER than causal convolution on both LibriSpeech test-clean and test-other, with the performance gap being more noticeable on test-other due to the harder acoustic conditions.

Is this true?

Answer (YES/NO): NO